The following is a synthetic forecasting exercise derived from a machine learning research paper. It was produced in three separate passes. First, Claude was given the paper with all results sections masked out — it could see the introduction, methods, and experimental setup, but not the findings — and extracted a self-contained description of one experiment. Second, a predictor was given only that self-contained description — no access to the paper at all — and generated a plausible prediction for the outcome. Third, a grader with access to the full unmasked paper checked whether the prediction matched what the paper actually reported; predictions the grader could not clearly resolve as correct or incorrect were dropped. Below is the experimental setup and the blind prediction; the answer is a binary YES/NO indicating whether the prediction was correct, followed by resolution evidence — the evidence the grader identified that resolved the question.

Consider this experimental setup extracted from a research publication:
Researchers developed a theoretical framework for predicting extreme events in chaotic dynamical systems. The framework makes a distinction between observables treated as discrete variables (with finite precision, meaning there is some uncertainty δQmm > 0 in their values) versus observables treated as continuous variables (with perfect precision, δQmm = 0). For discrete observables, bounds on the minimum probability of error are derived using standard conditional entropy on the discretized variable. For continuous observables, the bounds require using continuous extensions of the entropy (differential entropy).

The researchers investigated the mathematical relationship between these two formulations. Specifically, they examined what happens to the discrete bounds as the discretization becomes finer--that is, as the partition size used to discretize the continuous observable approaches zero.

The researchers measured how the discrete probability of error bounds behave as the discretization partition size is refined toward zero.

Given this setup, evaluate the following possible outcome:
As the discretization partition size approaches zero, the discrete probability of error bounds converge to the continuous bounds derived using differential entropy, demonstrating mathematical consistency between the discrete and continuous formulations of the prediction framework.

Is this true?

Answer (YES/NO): YES